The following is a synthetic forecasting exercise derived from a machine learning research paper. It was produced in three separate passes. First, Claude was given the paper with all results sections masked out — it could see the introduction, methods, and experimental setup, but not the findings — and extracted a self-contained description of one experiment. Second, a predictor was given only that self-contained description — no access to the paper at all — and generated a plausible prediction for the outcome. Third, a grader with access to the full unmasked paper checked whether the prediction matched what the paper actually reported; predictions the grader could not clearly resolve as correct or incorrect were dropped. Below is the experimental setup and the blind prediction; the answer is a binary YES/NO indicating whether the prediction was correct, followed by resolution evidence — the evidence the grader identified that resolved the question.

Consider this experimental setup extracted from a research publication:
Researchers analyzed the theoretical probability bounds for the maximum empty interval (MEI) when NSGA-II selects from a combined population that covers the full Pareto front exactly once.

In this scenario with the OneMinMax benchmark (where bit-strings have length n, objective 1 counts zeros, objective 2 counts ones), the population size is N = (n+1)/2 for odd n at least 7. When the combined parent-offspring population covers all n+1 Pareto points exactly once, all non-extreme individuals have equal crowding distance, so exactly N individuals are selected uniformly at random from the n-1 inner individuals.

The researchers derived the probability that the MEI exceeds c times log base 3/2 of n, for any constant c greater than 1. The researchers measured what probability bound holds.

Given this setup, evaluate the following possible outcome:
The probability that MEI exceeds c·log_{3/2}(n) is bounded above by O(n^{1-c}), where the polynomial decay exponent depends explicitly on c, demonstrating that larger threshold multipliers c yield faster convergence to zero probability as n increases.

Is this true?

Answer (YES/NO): YES